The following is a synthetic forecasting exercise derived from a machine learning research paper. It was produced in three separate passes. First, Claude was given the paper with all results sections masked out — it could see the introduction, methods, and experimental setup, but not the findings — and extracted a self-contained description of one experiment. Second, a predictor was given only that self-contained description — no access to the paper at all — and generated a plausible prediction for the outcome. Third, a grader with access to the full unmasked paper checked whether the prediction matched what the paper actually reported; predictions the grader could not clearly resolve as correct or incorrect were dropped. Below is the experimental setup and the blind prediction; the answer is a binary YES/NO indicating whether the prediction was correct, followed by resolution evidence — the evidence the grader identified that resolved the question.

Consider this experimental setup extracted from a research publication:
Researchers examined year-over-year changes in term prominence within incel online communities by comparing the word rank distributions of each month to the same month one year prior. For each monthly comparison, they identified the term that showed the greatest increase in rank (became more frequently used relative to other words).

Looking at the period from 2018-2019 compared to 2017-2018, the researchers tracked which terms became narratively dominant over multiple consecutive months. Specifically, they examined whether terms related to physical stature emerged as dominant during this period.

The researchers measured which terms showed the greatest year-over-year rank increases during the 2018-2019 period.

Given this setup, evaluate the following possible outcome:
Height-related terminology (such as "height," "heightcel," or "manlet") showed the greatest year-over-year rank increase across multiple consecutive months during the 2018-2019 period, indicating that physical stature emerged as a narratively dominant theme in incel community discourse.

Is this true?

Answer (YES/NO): YES